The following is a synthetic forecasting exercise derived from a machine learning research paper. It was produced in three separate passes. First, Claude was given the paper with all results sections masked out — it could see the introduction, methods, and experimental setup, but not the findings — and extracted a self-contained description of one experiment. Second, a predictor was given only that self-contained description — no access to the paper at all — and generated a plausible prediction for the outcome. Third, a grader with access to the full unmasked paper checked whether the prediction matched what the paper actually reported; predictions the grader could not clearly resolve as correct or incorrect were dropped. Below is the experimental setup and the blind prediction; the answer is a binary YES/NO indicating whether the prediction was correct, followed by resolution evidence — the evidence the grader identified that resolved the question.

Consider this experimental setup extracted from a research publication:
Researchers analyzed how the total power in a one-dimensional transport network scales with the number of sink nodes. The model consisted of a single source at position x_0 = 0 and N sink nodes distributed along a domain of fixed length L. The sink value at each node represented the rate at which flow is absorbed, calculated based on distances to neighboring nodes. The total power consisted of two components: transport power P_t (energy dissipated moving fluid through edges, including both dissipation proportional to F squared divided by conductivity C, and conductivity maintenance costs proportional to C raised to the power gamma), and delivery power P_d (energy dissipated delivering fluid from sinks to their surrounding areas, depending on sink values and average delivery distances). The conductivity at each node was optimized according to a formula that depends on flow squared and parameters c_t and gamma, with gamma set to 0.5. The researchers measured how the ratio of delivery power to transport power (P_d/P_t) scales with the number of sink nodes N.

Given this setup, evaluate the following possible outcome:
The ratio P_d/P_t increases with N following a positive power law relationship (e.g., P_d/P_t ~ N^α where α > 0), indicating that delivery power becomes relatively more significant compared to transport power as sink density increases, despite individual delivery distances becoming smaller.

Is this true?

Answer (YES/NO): NO